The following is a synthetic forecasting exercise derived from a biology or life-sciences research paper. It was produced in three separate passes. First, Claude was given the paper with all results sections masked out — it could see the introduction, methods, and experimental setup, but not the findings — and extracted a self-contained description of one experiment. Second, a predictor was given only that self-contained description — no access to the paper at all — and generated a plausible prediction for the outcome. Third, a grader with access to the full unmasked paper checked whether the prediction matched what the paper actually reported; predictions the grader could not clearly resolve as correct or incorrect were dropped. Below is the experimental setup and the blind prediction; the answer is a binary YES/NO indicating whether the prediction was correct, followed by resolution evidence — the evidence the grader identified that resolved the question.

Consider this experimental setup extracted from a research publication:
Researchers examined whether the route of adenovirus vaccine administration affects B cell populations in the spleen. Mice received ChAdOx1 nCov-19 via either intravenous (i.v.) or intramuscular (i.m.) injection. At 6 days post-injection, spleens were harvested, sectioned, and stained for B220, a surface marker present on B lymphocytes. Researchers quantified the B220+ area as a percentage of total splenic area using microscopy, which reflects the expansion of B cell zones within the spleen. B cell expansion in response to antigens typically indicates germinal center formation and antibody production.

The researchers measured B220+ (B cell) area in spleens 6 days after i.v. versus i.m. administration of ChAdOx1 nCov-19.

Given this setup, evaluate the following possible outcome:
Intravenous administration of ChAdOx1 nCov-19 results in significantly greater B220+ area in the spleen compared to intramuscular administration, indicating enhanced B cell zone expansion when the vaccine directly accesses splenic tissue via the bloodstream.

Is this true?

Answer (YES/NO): YES